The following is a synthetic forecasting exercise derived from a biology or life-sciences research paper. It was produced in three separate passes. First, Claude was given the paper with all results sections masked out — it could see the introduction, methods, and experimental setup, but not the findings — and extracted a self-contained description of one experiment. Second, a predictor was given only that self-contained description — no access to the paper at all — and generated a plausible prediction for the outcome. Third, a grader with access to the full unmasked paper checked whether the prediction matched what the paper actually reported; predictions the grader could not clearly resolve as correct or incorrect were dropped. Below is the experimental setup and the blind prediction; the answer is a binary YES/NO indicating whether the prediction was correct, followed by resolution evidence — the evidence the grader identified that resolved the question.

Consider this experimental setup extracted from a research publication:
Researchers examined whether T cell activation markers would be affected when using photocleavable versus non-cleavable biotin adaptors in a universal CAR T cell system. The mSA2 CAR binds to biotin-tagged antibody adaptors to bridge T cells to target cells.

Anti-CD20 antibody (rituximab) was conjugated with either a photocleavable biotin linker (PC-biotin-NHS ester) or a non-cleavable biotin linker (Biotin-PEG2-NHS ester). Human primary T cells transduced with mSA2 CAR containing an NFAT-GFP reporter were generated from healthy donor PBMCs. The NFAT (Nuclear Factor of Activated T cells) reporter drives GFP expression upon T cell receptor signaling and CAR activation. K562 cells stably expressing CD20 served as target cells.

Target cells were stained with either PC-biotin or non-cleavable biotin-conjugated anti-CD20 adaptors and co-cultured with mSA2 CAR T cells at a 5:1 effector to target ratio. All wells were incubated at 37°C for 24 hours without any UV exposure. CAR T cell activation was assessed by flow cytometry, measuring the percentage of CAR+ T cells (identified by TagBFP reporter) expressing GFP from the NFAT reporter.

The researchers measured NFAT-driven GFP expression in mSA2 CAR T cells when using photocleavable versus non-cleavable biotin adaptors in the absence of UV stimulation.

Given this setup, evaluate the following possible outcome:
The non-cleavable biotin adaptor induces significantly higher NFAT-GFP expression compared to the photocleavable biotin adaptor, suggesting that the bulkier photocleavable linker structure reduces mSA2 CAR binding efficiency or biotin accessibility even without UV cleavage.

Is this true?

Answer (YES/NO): NO